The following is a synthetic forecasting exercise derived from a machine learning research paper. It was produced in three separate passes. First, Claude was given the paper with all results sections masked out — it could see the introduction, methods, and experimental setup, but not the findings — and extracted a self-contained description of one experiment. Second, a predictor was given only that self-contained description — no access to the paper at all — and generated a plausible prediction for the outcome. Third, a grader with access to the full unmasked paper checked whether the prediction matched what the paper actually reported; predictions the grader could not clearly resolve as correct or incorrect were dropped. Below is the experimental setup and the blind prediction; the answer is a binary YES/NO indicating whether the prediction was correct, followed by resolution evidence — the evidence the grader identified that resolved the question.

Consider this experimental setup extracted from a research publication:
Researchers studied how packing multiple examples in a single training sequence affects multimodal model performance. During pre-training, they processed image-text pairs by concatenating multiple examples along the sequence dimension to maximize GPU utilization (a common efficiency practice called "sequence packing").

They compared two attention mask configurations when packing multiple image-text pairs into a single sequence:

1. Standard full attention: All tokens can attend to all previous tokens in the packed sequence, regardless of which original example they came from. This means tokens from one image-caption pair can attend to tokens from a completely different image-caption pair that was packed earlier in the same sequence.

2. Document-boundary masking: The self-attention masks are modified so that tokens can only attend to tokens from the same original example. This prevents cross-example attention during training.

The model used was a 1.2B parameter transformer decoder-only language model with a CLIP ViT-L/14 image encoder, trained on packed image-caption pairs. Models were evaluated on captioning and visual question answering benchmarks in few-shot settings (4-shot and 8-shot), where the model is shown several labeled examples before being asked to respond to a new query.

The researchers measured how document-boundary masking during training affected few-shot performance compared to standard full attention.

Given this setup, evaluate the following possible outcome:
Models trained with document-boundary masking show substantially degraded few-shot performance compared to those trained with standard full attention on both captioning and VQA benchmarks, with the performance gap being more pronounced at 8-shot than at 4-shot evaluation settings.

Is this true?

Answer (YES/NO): NO